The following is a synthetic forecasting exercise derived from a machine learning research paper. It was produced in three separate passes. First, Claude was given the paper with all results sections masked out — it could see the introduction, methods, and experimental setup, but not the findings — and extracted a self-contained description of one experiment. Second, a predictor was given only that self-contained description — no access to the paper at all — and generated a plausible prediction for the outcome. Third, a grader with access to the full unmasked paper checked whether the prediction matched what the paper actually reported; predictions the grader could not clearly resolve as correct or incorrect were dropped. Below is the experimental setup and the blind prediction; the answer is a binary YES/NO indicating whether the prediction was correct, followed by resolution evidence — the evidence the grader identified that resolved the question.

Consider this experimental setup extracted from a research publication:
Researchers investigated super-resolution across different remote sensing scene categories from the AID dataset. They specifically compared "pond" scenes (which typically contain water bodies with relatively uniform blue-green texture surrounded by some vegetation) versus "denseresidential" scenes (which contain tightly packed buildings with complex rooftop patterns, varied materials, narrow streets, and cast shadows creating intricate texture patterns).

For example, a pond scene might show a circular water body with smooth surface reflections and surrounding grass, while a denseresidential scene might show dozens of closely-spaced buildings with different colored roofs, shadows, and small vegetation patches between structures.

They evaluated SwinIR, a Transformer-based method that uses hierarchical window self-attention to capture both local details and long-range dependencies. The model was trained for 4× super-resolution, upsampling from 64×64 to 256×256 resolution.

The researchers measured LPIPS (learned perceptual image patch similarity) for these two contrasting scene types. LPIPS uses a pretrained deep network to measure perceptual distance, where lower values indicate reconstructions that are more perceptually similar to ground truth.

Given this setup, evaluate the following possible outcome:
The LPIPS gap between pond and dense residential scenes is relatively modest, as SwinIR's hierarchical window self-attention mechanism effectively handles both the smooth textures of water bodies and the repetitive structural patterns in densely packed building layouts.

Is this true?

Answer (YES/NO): NO